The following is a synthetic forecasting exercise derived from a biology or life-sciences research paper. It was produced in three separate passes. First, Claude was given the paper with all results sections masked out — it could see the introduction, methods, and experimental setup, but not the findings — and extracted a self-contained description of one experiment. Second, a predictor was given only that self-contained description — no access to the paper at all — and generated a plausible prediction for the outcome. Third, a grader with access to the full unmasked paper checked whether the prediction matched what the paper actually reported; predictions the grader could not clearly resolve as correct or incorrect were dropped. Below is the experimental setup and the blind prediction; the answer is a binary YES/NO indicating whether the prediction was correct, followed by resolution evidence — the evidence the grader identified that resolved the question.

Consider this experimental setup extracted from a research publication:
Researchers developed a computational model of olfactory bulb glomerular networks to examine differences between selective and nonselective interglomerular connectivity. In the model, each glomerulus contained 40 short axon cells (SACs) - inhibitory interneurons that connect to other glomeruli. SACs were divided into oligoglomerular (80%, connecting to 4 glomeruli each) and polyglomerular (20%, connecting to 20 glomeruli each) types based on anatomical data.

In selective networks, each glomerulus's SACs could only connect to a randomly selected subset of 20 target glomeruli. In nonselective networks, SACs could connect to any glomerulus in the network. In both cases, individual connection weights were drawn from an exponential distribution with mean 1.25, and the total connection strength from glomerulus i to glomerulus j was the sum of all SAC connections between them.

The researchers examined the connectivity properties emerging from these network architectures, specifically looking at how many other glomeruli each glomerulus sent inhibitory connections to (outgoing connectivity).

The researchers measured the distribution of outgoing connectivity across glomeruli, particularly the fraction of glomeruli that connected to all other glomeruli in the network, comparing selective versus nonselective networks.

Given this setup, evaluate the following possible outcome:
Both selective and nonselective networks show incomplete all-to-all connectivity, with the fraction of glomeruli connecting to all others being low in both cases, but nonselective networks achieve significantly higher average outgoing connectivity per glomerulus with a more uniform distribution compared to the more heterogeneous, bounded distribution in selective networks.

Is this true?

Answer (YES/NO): YES